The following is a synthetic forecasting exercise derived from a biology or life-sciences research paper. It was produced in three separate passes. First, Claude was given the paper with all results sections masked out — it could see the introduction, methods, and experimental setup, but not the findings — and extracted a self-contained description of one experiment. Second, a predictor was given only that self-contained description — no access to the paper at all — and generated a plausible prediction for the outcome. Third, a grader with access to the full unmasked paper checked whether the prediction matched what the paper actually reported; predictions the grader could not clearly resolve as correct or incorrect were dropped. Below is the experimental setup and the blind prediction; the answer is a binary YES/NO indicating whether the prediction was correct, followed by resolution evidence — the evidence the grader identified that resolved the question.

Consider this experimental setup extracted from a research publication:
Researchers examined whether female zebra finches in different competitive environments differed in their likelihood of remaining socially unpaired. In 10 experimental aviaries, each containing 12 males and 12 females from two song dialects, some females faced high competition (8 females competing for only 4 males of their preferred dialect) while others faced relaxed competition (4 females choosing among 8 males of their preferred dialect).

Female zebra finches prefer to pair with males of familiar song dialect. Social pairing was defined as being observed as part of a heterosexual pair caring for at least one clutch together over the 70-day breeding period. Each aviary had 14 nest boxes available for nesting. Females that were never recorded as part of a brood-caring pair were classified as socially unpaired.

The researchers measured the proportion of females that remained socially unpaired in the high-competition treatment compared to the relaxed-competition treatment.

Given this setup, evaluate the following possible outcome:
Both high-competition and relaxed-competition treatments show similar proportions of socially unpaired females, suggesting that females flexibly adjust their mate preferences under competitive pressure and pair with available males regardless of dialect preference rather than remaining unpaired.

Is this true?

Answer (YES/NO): NO